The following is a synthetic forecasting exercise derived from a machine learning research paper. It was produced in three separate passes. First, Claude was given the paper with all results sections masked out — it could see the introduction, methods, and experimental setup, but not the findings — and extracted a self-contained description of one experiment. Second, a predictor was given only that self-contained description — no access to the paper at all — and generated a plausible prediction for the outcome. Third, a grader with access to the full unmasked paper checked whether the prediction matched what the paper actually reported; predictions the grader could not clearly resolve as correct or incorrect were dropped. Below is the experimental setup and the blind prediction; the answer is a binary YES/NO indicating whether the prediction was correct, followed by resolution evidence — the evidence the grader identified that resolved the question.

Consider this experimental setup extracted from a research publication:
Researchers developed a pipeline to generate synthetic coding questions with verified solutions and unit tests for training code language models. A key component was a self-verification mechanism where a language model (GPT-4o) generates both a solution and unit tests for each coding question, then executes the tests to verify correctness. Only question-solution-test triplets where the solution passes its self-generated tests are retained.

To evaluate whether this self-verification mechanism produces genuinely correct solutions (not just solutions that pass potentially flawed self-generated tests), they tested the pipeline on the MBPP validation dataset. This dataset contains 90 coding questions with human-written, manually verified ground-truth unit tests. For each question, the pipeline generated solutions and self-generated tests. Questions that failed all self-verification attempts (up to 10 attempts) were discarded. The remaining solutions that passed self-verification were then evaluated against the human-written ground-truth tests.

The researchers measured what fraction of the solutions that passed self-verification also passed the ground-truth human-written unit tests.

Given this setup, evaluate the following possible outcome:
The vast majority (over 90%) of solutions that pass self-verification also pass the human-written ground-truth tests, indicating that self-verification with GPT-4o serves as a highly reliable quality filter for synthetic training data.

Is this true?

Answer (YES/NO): YES